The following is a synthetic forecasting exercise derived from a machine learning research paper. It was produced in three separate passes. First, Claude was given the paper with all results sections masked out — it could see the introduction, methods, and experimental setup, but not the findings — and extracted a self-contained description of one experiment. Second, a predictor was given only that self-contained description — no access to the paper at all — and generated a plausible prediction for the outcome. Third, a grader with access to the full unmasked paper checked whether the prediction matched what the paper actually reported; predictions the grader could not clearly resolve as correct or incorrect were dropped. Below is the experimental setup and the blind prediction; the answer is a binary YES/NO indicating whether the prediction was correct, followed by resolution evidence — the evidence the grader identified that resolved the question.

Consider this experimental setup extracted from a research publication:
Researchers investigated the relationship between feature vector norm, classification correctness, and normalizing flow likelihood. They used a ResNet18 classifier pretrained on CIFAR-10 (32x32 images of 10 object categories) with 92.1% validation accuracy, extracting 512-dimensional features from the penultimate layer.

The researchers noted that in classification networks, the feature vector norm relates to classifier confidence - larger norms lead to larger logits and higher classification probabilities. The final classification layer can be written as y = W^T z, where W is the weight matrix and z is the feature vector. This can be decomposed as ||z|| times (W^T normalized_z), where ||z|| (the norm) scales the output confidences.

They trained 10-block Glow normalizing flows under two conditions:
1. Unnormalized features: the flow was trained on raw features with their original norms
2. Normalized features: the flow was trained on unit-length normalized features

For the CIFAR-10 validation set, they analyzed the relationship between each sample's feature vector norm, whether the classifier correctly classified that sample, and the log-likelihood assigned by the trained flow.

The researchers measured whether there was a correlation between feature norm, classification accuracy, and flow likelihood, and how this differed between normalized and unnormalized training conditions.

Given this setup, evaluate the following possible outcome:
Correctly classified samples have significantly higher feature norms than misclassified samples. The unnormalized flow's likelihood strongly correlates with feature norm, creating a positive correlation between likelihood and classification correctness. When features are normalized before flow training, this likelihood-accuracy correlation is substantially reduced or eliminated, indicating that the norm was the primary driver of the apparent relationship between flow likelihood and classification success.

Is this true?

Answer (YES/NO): NO